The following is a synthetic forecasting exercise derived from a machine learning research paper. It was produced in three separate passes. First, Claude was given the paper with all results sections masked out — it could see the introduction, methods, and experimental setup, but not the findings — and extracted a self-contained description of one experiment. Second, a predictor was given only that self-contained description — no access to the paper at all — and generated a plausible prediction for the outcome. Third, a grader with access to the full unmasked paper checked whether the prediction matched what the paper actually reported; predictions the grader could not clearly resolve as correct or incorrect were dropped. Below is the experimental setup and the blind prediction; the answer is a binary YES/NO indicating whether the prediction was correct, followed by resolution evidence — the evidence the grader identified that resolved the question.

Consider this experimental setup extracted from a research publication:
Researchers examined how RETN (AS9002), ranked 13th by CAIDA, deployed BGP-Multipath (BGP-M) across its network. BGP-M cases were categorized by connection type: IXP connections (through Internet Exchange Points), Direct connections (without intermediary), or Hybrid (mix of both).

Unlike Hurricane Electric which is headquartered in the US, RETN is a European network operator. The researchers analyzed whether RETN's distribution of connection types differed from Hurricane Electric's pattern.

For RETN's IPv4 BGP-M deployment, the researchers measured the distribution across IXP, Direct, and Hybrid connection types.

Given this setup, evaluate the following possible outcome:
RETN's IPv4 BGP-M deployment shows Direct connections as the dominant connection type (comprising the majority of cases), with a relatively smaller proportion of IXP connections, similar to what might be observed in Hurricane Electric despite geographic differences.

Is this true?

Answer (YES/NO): NO